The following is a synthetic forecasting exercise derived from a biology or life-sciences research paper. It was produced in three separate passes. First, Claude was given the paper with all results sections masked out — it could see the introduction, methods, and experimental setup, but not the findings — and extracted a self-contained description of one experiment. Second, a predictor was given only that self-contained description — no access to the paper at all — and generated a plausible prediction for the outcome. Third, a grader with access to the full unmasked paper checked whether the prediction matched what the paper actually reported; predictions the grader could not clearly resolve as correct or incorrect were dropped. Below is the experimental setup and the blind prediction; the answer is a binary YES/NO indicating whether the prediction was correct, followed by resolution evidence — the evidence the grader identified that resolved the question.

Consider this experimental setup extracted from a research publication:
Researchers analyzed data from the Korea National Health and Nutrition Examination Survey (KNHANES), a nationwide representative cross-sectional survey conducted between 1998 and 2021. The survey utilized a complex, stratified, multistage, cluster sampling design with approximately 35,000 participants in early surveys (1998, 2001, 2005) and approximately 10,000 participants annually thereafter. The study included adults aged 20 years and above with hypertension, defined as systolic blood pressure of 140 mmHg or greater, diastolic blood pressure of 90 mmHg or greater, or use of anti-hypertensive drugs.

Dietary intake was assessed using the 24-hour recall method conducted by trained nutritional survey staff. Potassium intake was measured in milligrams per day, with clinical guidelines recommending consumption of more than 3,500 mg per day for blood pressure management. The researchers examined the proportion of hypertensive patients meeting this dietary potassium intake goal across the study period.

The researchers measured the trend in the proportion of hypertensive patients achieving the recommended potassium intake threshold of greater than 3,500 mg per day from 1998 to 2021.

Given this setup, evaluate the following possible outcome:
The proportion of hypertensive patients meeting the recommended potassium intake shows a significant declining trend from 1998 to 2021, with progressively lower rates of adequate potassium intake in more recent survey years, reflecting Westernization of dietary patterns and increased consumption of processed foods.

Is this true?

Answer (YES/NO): NO